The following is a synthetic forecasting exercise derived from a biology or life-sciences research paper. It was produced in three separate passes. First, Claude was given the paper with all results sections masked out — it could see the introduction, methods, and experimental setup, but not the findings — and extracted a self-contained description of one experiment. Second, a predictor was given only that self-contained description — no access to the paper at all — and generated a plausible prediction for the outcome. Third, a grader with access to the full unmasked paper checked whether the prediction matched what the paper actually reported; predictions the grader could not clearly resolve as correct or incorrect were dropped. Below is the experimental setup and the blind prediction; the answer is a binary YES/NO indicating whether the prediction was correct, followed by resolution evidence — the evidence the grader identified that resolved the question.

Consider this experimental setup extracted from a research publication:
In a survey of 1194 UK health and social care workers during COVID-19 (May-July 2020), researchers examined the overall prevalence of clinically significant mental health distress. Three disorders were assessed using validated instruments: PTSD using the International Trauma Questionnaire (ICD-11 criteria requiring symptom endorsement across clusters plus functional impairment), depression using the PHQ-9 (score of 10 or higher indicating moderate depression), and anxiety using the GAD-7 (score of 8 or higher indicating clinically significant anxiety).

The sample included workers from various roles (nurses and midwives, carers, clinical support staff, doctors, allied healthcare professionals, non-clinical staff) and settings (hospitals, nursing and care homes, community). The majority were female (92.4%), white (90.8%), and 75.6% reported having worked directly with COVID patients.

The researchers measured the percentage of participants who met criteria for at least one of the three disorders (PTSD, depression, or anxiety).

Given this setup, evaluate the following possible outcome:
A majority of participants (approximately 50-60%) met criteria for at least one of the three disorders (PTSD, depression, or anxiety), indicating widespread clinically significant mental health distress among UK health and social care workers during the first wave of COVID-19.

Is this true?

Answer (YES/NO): YES